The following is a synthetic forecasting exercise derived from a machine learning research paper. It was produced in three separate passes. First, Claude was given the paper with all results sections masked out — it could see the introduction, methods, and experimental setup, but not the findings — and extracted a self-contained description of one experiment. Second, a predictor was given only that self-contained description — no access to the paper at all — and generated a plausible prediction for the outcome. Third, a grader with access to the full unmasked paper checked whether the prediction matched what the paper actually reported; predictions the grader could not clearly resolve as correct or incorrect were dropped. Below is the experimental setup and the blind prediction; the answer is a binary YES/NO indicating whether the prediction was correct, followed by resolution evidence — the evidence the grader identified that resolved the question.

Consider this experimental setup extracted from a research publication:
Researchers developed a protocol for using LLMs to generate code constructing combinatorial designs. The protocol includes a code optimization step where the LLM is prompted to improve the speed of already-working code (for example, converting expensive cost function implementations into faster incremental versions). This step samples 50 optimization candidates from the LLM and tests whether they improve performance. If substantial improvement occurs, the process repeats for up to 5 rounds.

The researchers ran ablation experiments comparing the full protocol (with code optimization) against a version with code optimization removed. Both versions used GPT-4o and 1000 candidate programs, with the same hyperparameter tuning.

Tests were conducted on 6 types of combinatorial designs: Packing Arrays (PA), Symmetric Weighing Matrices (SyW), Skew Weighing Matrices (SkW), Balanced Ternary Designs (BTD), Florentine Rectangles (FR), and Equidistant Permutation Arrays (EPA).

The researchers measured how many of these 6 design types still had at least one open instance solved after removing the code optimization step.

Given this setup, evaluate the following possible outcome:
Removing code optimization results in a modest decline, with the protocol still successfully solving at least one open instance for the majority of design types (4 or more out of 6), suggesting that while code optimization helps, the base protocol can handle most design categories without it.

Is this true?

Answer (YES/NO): YES